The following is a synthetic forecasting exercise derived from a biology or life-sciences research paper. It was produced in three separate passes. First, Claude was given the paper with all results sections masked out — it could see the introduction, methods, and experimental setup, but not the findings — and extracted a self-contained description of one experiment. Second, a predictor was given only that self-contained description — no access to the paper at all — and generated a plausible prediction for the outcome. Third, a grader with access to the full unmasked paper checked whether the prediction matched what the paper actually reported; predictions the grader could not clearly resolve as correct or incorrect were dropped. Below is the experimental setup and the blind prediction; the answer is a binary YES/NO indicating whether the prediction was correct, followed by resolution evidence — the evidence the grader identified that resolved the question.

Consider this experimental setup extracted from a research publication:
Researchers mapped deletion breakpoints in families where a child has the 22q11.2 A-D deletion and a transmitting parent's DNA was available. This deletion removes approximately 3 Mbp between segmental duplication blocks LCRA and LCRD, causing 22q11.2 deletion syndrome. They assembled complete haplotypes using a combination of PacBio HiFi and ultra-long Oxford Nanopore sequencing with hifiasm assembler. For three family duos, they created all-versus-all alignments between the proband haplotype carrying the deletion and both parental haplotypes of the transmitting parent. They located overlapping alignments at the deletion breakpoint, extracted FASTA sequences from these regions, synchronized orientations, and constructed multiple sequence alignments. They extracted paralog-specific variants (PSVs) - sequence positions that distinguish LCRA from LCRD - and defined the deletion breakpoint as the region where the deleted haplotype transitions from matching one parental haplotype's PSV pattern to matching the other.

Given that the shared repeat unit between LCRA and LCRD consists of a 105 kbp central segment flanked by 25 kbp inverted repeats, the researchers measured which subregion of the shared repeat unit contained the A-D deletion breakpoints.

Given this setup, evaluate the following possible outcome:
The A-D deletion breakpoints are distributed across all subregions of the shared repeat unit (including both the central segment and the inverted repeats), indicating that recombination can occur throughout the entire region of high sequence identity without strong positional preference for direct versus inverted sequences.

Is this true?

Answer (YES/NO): NO